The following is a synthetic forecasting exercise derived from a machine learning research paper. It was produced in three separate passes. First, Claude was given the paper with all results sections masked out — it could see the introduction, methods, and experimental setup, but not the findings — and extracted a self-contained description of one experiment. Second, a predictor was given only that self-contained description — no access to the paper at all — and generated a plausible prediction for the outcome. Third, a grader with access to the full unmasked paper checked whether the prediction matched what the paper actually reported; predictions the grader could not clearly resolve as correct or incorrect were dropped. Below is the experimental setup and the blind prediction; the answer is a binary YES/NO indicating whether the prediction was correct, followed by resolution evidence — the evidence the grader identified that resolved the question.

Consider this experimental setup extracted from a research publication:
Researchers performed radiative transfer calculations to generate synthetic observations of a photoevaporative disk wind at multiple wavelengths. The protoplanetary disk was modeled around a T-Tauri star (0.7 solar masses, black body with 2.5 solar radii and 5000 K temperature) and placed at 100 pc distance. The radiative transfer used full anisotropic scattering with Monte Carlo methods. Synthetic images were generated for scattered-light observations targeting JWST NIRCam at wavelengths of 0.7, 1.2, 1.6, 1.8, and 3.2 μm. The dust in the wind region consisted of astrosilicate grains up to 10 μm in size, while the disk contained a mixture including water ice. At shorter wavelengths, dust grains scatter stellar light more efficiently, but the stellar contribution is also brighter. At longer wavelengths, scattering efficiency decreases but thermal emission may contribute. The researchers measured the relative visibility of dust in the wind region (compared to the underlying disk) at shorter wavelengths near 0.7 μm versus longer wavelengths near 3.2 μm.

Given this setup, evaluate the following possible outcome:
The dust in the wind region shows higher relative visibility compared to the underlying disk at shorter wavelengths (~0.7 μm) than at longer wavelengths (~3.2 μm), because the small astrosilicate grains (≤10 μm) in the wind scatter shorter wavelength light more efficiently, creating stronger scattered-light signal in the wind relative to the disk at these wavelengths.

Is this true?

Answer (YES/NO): YES